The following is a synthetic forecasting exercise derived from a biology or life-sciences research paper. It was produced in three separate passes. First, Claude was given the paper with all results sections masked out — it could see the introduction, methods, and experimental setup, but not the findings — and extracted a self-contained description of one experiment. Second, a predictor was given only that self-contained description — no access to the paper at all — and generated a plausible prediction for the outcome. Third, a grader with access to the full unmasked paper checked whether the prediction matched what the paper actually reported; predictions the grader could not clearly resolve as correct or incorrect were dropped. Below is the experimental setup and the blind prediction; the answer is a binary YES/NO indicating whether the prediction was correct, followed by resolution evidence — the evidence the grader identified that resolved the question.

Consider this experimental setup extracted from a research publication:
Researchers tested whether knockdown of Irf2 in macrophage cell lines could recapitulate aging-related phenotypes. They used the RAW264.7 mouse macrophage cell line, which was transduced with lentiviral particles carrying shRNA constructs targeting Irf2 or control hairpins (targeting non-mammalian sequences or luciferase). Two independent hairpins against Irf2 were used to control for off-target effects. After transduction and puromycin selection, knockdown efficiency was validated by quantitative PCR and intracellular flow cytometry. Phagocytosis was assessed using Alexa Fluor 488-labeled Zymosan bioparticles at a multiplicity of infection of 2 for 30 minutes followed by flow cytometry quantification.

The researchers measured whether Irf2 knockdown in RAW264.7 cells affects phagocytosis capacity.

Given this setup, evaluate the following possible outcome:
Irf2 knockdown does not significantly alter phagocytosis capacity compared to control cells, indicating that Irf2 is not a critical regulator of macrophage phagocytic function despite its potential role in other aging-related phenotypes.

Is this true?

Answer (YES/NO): YES